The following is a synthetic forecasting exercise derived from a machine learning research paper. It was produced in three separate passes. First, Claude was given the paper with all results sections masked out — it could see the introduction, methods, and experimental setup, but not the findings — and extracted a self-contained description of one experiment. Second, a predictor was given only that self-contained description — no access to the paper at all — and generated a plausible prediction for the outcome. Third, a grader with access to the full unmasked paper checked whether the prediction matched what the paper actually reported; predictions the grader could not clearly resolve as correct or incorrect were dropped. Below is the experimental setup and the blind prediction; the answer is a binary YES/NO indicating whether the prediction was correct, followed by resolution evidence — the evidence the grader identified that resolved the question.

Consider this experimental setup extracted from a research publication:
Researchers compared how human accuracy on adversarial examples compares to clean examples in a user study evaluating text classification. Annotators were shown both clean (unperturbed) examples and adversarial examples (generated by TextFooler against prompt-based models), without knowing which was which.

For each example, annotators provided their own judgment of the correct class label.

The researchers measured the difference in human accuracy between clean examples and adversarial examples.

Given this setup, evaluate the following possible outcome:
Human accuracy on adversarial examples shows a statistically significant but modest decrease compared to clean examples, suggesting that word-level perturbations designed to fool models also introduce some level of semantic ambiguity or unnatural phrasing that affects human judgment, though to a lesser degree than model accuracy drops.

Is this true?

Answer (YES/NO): YES